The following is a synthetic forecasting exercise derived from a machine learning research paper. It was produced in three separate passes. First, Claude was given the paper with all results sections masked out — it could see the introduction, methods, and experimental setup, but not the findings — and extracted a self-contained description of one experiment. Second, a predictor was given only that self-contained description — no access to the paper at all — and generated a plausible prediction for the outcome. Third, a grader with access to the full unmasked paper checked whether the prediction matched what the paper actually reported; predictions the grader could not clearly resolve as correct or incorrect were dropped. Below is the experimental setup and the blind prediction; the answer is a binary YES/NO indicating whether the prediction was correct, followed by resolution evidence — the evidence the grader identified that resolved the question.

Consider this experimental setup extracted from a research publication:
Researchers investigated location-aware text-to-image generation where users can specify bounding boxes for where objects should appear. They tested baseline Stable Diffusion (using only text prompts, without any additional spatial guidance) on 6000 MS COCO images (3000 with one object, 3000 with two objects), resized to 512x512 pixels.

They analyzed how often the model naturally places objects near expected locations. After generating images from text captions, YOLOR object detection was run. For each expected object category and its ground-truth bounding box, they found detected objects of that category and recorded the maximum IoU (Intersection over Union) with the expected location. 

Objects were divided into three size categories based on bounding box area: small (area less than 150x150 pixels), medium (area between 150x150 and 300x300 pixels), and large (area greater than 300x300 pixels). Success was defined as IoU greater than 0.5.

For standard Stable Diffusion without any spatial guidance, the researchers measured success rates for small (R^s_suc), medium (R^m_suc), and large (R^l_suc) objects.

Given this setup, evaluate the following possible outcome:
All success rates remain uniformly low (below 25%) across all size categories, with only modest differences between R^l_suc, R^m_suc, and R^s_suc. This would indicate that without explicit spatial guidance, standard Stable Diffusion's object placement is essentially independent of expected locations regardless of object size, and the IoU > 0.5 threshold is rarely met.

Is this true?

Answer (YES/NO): NO